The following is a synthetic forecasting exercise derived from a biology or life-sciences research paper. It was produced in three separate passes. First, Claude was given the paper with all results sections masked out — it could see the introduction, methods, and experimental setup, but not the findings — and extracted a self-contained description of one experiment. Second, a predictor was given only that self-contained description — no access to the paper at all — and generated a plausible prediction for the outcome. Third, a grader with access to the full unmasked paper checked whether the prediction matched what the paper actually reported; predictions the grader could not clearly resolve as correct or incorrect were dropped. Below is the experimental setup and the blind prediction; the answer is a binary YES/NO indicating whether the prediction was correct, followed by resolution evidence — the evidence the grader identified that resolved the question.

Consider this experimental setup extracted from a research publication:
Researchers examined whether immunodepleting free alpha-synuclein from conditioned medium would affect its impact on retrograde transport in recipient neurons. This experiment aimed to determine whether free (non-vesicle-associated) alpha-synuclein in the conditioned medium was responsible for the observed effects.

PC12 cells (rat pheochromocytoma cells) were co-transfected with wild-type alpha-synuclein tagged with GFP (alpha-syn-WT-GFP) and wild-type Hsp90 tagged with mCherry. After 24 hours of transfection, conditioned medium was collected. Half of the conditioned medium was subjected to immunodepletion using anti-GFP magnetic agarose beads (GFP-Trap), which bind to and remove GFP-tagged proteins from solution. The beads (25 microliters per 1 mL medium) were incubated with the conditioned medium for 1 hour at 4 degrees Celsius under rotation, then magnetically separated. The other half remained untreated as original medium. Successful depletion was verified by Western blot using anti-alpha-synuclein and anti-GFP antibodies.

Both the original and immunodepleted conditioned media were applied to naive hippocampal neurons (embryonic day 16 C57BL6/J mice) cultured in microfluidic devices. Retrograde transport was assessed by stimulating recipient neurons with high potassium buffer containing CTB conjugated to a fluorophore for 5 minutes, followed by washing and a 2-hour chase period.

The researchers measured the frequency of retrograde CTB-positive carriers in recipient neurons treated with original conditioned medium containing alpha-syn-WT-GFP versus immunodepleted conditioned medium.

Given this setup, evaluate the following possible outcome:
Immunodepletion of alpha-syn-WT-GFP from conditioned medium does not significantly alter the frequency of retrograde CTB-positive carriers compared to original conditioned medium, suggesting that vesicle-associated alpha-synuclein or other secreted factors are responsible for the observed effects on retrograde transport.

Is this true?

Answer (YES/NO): YES